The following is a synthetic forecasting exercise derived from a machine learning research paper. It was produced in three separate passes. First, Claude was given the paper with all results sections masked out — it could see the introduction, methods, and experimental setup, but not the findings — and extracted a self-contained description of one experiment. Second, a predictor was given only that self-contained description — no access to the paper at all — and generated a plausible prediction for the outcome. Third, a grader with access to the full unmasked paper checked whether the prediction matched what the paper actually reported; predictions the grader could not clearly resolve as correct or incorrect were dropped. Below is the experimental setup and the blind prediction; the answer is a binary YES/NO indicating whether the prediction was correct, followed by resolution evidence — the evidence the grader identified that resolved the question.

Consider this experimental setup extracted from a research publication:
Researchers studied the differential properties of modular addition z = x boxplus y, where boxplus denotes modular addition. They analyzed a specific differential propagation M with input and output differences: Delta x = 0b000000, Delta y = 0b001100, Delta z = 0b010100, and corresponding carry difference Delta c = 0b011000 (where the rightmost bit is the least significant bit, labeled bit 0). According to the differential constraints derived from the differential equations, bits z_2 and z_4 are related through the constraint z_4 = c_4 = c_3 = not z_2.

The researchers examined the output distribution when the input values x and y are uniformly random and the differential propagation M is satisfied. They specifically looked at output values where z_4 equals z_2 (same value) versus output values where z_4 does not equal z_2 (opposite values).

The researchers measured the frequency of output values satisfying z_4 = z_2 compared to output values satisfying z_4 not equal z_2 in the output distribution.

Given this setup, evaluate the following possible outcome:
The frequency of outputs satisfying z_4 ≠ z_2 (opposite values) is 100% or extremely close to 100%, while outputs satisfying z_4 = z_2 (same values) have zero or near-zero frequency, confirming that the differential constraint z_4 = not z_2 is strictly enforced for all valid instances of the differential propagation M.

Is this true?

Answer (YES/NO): YES